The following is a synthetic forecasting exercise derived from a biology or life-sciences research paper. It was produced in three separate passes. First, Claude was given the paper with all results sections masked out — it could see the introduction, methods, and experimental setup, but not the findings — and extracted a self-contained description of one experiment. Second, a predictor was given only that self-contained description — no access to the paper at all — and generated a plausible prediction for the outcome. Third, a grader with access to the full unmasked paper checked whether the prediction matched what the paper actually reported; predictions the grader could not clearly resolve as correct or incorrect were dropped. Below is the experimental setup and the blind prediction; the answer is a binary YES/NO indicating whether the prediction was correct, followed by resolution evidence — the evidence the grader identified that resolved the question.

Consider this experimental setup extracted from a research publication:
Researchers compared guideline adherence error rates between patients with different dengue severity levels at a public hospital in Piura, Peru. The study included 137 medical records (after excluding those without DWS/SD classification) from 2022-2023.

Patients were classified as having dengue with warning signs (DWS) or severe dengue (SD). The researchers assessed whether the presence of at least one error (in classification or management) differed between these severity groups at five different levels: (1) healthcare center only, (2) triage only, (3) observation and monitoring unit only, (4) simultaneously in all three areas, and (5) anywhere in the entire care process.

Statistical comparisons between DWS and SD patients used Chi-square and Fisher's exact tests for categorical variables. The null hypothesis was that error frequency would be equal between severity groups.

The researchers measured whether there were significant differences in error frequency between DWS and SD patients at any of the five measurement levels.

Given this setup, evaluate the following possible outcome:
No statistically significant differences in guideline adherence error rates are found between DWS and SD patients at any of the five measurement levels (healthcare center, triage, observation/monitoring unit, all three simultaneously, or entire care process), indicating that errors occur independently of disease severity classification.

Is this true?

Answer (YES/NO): YES